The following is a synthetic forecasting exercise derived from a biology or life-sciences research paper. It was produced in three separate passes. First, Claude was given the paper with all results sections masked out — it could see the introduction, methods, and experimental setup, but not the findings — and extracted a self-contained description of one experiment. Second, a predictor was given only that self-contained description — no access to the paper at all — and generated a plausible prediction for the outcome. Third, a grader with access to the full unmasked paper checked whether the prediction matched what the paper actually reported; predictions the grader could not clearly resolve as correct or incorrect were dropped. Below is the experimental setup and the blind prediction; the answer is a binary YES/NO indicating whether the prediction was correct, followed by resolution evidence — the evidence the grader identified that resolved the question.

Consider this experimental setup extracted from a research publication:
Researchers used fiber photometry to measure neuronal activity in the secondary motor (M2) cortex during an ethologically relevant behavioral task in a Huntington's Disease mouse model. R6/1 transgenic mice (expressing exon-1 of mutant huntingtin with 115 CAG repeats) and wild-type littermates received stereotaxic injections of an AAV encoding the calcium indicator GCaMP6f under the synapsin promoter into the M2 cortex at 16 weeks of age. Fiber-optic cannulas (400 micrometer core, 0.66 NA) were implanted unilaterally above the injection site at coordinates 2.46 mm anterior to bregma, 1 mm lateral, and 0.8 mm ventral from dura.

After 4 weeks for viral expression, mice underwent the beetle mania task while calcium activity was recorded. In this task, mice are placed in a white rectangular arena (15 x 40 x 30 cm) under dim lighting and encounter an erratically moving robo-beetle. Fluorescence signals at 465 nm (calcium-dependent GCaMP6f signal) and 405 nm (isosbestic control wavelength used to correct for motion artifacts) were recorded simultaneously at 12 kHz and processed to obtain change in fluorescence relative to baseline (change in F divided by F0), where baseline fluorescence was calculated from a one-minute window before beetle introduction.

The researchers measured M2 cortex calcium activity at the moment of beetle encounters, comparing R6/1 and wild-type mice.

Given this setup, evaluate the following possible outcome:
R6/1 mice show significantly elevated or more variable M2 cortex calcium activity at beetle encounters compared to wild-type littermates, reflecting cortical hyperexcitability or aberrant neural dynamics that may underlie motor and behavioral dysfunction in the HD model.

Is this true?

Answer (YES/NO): NO